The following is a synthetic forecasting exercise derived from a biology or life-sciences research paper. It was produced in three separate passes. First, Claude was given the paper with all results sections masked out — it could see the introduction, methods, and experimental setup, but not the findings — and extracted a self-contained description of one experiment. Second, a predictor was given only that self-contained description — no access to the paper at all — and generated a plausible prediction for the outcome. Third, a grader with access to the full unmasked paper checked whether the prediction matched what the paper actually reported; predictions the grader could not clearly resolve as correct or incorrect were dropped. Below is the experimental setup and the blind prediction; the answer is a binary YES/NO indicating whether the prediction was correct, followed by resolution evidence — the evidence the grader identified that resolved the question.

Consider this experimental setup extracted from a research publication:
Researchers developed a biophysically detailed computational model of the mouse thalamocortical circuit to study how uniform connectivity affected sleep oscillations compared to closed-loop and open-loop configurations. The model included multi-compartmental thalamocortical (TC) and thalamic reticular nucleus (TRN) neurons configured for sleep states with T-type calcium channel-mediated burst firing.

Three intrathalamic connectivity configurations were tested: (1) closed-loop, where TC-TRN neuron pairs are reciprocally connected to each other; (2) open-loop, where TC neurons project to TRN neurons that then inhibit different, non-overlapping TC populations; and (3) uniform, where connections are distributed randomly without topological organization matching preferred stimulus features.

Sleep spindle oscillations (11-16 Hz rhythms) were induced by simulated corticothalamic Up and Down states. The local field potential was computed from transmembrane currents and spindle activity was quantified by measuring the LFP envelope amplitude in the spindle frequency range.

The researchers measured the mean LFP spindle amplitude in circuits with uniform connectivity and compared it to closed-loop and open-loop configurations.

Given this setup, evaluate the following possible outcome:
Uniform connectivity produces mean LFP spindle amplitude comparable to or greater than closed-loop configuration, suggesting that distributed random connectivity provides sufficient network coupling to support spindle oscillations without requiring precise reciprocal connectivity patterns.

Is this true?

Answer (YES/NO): NO